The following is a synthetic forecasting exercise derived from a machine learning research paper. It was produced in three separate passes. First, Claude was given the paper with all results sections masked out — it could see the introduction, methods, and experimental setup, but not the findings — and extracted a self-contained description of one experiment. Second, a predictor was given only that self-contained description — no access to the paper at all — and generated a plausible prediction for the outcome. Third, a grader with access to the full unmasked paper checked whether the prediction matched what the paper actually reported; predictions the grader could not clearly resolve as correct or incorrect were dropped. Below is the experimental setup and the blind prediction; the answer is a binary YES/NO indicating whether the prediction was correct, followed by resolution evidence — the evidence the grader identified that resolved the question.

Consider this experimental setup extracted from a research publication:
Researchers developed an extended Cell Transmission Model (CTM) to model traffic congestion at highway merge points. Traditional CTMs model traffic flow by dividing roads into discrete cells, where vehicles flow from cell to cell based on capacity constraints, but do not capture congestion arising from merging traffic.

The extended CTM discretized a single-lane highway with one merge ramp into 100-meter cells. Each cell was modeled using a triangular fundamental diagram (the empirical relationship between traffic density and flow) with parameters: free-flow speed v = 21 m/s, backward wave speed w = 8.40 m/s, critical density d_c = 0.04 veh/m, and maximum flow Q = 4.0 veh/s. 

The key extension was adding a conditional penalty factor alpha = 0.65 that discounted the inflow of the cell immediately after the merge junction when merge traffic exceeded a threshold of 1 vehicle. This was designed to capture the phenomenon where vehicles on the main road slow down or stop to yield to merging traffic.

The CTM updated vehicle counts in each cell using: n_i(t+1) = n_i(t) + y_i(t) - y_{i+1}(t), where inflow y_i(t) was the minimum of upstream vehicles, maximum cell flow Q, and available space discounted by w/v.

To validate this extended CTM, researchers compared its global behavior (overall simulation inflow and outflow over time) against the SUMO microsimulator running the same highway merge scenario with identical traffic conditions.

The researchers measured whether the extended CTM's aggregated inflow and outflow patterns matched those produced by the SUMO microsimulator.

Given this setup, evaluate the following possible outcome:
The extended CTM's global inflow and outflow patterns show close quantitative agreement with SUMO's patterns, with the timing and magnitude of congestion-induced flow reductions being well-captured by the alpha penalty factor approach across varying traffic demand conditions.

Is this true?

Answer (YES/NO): YES